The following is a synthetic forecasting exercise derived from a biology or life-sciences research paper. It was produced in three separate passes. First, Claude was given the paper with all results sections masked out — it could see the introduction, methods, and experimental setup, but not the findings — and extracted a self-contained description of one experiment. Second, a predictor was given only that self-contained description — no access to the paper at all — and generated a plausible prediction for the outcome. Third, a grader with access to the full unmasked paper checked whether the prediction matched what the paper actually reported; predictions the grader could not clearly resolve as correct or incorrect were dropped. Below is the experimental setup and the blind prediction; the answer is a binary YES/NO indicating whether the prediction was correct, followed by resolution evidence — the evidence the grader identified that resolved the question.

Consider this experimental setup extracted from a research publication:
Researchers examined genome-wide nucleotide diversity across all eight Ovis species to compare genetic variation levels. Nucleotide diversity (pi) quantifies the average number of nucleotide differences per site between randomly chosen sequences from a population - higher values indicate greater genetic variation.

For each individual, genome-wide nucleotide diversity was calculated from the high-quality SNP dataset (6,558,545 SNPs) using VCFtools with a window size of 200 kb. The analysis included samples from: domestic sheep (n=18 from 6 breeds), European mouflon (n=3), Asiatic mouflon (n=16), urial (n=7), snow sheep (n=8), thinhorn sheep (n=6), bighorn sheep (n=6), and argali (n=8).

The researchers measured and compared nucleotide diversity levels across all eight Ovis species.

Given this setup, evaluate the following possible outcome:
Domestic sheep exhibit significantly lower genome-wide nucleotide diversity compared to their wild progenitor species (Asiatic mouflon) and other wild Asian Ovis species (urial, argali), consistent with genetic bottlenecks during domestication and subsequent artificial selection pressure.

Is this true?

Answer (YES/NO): NO